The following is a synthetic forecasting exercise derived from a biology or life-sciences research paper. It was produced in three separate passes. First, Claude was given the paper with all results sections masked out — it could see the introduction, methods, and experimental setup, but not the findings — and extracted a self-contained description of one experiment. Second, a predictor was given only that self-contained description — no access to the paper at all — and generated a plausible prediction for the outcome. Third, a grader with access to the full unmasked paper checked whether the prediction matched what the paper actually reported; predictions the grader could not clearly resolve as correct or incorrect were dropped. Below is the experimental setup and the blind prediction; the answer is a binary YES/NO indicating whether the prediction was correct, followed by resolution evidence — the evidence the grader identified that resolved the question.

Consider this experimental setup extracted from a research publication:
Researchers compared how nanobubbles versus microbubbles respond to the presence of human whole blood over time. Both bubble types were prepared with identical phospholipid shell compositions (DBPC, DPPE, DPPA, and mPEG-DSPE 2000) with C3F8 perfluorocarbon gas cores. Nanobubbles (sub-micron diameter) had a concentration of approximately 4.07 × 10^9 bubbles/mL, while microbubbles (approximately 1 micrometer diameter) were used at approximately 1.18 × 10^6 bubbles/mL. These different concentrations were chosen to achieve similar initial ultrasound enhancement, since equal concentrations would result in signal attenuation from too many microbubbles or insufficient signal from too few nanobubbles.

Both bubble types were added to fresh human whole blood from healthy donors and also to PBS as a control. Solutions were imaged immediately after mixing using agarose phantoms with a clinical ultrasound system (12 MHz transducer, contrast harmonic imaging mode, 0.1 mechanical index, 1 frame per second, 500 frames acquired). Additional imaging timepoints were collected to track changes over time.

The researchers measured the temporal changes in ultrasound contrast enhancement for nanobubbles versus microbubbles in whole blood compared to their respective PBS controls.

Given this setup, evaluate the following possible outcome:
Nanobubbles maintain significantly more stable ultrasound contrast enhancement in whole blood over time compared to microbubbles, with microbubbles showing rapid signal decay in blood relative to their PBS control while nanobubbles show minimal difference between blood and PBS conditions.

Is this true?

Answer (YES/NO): NO